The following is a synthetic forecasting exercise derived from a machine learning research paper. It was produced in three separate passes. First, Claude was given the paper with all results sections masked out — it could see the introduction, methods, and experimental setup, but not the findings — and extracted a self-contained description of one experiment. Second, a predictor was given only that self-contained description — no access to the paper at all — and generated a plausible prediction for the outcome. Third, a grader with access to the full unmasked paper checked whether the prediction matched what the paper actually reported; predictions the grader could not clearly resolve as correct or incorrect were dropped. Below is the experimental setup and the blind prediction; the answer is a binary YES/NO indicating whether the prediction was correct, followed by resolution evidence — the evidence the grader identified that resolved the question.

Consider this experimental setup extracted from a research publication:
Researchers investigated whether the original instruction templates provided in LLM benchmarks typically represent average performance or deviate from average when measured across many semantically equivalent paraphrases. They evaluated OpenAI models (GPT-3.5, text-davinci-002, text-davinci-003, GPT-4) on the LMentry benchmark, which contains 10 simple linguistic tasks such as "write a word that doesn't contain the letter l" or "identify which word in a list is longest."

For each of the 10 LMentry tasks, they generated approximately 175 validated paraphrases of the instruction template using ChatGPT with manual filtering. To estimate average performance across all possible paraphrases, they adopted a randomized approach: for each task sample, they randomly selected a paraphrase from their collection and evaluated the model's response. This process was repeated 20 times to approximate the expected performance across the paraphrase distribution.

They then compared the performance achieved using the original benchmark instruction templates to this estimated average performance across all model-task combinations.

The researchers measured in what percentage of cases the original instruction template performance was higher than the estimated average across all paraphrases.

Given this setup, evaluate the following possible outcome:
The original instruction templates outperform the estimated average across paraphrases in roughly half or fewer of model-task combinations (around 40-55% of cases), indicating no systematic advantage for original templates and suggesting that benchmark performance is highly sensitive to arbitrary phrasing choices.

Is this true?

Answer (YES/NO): NO